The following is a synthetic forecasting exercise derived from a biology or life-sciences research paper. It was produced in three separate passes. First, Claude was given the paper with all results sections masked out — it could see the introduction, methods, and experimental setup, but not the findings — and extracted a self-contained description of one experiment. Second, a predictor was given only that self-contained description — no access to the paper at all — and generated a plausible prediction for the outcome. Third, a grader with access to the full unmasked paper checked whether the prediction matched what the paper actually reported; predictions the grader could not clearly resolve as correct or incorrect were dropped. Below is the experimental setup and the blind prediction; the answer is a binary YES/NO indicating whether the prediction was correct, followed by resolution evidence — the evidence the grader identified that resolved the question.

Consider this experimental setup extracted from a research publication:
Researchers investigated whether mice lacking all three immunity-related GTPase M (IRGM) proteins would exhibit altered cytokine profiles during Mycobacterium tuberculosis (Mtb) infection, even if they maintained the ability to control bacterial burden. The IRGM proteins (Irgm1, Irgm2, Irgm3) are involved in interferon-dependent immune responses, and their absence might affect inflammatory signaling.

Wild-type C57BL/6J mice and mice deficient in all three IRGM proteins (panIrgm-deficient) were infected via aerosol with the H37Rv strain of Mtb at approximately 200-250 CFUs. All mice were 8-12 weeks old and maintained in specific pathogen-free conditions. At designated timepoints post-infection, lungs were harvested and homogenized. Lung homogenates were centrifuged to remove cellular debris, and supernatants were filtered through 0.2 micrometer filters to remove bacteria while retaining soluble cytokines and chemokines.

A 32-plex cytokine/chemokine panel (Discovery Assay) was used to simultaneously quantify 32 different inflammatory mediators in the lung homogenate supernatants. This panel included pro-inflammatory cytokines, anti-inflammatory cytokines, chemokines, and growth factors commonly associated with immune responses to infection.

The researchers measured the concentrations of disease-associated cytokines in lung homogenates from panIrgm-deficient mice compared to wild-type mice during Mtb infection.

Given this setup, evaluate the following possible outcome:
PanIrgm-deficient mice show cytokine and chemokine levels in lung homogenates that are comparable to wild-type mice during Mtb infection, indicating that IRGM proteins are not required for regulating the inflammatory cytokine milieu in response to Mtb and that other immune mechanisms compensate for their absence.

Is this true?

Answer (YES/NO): NO